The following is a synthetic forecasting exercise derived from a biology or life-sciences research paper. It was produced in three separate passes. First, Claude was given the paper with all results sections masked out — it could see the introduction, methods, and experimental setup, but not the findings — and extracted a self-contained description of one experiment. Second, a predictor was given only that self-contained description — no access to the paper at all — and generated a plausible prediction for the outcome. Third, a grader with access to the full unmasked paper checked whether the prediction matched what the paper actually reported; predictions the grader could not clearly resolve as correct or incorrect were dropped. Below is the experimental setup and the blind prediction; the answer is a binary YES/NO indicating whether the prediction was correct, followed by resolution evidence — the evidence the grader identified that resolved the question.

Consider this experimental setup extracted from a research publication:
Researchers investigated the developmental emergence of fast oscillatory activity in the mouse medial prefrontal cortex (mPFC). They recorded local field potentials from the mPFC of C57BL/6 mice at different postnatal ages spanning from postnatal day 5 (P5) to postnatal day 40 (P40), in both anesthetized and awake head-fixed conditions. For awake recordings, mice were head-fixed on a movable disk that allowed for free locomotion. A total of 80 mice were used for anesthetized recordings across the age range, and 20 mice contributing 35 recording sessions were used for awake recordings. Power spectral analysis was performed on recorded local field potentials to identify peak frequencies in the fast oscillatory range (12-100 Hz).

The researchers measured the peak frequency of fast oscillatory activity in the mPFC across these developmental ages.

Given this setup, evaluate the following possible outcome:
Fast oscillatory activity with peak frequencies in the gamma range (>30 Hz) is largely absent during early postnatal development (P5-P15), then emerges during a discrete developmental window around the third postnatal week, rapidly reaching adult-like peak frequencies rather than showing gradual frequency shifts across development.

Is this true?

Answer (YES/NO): NO